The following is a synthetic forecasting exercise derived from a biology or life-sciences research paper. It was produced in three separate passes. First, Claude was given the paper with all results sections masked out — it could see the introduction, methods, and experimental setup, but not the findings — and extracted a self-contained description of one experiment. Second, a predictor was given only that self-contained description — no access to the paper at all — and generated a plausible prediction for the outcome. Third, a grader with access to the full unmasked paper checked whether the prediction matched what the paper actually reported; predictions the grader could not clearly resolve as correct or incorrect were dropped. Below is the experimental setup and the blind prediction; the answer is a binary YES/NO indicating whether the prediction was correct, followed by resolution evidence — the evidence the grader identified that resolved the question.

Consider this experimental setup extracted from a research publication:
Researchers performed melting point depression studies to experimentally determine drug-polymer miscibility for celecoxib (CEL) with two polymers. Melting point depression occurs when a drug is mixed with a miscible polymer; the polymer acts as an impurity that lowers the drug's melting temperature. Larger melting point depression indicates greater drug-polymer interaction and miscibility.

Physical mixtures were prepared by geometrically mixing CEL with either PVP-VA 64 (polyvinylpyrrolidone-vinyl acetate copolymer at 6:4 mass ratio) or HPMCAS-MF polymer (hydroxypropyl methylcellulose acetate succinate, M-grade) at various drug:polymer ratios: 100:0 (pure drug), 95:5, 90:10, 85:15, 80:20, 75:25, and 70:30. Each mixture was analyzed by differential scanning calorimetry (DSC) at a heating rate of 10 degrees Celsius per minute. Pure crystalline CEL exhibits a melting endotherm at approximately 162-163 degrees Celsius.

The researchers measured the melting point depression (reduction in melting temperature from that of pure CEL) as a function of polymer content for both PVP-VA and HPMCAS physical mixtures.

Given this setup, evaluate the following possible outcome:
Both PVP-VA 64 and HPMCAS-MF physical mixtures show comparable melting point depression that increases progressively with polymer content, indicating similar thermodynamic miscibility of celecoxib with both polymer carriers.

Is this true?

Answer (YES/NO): NO